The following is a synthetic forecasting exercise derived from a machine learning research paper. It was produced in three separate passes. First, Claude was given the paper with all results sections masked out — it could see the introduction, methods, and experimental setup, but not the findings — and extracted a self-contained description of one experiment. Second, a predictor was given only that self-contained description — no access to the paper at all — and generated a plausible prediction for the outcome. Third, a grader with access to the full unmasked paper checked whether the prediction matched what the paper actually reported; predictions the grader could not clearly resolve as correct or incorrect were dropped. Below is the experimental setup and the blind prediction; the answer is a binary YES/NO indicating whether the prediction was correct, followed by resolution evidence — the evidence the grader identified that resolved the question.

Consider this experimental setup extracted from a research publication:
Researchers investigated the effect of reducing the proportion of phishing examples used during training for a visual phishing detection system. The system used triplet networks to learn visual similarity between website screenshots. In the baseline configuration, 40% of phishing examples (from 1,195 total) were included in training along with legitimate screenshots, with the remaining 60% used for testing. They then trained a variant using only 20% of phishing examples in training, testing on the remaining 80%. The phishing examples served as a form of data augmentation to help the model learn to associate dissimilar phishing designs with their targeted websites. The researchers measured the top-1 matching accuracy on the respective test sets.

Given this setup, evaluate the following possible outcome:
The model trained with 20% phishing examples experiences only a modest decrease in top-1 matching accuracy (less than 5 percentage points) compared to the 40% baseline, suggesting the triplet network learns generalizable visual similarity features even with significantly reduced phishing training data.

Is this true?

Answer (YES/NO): NO